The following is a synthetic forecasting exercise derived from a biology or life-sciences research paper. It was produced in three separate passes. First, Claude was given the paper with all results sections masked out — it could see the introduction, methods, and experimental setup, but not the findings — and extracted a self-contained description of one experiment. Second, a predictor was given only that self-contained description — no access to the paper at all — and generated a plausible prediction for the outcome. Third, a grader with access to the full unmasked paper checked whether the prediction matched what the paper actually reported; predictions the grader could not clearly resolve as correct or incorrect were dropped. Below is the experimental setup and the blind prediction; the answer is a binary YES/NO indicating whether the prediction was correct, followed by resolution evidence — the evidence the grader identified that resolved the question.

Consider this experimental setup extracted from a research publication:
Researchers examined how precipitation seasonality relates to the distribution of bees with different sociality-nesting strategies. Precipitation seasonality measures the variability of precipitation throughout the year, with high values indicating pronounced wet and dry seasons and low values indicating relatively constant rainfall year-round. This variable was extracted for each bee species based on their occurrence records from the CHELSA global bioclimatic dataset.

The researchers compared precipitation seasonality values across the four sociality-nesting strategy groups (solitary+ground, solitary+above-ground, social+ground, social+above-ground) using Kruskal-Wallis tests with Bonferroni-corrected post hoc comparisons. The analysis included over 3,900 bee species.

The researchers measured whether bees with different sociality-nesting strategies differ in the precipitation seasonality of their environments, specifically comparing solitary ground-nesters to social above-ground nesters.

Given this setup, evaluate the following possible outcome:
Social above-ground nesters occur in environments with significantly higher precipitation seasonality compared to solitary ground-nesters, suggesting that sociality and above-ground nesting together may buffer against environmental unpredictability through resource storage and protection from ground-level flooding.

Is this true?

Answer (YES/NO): YES